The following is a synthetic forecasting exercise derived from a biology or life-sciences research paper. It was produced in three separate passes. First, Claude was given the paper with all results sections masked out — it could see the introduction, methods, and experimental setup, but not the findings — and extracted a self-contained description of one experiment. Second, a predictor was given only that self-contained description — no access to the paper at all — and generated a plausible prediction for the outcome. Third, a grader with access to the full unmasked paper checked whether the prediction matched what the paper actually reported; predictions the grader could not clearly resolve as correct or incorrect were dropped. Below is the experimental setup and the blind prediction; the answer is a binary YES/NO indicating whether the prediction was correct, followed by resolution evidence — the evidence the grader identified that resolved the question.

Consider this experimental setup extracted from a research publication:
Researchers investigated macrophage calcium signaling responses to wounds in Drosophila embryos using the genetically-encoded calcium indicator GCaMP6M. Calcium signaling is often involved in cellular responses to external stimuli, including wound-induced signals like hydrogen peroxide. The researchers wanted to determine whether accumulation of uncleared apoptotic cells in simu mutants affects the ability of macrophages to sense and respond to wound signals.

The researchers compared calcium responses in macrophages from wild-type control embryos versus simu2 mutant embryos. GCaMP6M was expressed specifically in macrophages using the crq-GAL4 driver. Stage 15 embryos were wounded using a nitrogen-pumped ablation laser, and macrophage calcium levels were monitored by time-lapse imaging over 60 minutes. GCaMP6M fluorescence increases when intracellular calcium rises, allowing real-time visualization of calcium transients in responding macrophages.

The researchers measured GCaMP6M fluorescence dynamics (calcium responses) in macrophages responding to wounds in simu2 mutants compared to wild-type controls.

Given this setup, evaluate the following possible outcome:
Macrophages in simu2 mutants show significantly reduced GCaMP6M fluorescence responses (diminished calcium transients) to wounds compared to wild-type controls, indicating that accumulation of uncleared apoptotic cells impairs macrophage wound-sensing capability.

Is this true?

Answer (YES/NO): NO